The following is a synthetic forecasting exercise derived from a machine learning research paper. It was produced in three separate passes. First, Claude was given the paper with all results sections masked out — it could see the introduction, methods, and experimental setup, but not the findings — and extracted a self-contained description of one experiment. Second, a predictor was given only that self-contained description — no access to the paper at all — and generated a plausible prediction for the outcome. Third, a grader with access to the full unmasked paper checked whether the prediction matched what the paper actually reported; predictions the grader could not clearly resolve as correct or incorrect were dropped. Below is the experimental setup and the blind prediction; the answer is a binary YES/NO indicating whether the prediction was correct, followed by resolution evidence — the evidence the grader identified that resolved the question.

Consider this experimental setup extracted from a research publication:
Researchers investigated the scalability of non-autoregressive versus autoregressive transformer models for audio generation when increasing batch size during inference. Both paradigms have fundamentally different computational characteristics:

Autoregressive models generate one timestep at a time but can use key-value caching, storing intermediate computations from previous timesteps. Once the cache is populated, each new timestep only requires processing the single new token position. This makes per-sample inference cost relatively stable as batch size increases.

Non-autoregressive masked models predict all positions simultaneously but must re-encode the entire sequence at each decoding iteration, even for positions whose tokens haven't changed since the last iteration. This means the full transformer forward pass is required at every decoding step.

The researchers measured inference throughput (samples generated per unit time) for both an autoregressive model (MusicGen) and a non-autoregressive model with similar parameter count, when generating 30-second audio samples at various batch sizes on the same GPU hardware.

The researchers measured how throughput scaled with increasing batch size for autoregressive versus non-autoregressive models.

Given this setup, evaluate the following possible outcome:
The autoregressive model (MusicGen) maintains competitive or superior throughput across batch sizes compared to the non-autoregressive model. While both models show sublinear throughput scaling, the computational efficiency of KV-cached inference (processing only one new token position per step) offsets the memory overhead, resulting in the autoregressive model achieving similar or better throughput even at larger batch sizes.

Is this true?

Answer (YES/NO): NO